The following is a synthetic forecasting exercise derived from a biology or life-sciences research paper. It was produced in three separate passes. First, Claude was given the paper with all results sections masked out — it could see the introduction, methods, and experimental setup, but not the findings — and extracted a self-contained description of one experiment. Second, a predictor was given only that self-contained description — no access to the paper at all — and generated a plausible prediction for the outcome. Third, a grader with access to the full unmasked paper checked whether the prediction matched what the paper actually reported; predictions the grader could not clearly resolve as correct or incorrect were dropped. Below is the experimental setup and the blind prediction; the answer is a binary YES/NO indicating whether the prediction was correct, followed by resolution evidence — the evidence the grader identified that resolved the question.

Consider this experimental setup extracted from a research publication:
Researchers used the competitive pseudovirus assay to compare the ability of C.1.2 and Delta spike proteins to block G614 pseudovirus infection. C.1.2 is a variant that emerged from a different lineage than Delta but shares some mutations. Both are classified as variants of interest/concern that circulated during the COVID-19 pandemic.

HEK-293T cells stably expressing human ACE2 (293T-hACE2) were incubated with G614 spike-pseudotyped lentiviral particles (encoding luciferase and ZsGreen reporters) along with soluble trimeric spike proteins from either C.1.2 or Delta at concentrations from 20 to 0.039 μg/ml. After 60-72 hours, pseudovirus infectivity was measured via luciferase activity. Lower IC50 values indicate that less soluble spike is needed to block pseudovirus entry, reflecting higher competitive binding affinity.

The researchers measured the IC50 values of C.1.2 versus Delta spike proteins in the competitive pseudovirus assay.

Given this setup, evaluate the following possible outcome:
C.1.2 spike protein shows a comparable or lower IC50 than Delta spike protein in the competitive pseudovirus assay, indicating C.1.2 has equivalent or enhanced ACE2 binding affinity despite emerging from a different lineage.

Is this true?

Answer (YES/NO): YES